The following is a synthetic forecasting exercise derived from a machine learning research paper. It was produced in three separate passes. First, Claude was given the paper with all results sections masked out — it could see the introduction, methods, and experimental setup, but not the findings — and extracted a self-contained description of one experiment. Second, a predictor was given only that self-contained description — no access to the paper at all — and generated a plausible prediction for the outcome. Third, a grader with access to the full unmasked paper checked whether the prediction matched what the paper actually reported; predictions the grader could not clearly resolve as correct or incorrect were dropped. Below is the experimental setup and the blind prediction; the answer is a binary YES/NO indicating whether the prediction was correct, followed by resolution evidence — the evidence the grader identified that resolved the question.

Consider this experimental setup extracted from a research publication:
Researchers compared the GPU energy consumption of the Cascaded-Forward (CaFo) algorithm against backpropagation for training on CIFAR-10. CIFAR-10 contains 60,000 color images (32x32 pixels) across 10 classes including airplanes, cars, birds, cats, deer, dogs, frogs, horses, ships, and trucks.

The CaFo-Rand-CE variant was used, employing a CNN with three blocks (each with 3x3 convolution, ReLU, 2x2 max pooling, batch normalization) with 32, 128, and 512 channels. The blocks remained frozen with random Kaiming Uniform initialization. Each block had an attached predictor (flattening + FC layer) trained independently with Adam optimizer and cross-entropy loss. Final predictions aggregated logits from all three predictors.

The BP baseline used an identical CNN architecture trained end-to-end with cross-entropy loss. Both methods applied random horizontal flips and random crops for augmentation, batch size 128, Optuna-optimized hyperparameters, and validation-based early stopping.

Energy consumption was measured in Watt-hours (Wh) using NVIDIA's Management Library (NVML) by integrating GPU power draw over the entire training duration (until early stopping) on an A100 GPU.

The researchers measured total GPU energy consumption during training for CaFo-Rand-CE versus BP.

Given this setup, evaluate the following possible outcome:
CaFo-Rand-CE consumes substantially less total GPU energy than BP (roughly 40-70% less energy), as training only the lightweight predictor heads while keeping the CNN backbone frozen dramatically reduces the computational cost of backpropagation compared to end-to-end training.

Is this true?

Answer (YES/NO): NO